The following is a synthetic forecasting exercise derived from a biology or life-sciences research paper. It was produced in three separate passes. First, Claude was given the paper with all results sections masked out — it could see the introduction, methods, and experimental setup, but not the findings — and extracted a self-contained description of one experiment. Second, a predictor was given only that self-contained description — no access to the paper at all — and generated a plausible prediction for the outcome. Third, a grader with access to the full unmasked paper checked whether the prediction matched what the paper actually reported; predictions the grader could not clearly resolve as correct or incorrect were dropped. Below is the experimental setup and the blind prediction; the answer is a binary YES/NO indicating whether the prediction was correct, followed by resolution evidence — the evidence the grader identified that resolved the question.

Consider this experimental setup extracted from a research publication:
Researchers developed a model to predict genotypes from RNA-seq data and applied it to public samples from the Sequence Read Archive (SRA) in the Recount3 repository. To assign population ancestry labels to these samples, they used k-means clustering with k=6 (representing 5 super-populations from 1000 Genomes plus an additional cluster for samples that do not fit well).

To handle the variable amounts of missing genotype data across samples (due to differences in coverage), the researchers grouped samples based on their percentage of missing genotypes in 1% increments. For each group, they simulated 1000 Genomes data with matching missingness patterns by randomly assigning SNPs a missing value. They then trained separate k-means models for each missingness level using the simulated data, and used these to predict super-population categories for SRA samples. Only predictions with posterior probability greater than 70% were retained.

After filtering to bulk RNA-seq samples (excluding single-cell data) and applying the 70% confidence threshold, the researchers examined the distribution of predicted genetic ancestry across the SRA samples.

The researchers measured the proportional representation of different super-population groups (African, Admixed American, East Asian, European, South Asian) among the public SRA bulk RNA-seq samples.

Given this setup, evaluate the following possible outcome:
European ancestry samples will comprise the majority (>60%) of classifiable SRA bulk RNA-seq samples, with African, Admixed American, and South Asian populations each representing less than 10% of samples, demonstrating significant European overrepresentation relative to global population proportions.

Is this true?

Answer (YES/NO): NO